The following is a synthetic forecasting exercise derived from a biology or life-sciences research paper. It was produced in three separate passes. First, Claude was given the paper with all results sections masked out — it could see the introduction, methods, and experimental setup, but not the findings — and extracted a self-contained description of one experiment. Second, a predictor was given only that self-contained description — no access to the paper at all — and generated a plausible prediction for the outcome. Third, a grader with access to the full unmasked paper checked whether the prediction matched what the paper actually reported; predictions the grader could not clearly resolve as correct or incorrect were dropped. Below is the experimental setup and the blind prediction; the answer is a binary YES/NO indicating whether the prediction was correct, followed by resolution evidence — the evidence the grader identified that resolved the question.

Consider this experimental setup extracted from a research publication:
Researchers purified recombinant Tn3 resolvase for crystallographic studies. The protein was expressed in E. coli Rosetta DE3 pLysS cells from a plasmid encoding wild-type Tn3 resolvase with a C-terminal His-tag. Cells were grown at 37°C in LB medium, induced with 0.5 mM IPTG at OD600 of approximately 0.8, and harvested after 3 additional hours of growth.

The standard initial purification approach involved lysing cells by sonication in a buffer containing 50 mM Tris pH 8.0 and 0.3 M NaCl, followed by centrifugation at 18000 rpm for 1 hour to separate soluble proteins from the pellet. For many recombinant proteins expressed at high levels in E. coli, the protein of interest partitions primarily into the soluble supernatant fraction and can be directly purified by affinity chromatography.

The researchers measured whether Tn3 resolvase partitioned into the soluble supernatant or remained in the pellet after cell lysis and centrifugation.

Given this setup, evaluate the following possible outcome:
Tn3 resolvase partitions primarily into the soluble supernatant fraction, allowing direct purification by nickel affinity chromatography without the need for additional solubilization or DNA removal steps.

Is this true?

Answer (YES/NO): NO